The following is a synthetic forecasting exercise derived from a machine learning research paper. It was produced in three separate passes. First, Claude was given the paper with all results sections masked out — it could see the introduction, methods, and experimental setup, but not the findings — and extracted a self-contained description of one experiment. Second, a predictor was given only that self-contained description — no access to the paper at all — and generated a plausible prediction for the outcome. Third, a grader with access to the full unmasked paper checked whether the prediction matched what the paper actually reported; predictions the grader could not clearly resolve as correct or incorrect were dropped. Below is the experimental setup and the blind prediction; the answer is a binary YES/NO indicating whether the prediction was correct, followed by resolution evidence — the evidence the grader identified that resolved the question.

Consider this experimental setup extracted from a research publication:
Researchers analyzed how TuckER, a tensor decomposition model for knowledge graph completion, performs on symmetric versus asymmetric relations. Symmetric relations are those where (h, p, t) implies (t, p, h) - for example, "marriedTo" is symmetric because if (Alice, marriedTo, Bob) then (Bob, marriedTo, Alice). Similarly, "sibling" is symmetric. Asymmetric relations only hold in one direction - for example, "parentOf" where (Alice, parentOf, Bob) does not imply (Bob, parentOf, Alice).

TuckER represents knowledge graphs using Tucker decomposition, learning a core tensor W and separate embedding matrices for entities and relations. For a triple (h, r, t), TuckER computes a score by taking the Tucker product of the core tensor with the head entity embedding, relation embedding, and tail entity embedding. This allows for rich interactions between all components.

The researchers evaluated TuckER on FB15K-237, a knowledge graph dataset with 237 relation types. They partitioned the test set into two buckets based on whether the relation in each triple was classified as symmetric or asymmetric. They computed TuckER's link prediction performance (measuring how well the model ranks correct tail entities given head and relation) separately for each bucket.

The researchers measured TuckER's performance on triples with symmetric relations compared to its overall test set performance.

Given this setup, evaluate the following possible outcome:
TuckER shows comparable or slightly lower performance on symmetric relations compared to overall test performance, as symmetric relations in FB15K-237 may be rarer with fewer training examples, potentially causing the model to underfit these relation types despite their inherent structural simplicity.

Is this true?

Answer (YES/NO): NO